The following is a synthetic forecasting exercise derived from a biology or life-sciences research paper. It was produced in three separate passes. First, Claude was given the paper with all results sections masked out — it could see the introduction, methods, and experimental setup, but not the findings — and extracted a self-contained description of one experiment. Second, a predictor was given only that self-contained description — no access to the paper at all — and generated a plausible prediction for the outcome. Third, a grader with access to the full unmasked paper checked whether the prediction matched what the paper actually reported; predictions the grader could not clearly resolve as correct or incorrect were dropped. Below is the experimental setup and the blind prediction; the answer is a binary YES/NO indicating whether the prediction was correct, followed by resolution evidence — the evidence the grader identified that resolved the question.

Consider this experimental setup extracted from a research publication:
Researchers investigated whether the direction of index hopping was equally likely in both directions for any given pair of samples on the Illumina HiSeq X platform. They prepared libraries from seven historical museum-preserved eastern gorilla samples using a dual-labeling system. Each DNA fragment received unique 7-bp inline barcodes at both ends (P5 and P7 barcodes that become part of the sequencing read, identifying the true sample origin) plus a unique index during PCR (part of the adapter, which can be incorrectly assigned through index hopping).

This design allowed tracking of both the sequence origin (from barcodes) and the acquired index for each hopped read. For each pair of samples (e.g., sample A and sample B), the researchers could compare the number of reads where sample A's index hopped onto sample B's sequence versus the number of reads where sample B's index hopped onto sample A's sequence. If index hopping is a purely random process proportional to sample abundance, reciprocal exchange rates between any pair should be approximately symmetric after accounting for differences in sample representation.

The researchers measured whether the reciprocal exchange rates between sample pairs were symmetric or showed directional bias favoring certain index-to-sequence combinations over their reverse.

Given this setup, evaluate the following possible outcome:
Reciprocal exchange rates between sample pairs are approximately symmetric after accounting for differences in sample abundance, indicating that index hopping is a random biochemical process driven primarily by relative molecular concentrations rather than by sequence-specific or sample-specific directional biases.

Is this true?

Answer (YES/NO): YES